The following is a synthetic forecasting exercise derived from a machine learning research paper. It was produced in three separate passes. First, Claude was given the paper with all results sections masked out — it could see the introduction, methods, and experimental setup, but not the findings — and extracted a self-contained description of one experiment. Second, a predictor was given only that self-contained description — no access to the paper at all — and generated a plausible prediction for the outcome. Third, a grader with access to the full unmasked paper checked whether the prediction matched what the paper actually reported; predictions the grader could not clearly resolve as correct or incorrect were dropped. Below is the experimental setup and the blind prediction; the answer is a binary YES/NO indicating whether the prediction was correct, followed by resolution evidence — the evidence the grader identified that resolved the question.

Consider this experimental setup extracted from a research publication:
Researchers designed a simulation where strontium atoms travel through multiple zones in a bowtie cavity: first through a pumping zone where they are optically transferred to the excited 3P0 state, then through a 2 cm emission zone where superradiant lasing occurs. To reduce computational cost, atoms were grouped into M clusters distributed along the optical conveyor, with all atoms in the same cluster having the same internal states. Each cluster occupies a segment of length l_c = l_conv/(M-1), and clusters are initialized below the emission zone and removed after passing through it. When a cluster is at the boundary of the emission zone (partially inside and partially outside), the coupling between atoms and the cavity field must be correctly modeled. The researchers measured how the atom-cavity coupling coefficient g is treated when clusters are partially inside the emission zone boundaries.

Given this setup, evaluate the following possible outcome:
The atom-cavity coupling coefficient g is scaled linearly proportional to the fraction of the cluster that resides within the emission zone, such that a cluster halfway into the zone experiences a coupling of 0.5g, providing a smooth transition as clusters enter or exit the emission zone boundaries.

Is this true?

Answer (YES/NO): YES